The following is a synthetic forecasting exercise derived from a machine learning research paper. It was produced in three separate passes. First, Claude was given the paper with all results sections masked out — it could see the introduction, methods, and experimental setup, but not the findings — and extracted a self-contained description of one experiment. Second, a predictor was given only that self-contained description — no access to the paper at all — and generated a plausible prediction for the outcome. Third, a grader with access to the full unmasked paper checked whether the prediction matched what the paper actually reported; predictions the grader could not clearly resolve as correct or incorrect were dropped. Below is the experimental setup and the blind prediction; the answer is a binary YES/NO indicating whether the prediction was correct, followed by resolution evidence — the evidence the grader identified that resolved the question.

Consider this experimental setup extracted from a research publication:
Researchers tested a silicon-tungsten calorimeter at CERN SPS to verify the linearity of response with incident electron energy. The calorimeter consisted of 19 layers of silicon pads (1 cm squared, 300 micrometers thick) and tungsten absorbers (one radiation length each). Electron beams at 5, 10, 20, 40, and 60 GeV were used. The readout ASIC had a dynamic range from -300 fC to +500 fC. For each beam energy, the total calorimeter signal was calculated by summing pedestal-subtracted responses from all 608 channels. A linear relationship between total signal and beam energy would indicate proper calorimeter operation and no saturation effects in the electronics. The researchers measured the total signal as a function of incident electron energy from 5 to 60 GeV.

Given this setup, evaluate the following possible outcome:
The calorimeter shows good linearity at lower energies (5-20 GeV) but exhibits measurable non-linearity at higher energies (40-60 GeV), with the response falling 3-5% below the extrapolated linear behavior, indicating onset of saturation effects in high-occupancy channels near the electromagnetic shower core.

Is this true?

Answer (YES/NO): NO